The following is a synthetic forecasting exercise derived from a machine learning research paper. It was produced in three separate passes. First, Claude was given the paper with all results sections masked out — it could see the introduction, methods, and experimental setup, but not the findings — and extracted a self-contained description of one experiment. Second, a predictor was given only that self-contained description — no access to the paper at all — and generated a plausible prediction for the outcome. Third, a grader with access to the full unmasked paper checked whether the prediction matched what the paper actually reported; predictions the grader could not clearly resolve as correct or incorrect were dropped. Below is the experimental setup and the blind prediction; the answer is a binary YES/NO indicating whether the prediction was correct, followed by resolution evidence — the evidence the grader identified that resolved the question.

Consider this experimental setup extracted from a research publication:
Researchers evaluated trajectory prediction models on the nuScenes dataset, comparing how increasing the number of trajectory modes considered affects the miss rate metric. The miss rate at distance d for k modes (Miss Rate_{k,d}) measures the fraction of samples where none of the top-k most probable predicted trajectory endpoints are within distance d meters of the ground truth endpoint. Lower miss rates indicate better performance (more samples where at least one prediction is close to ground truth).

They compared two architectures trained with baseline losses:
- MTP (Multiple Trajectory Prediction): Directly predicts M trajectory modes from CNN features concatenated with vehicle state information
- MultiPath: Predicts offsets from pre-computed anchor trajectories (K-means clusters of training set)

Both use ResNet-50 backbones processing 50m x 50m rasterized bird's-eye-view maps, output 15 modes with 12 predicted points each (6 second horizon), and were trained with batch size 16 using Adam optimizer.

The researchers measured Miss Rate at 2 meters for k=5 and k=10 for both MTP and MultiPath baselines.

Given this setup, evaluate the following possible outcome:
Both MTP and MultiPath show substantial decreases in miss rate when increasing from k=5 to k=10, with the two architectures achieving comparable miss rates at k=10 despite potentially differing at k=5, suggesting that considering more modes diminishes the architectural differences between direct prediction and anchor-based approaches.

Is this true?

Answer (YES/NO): NO